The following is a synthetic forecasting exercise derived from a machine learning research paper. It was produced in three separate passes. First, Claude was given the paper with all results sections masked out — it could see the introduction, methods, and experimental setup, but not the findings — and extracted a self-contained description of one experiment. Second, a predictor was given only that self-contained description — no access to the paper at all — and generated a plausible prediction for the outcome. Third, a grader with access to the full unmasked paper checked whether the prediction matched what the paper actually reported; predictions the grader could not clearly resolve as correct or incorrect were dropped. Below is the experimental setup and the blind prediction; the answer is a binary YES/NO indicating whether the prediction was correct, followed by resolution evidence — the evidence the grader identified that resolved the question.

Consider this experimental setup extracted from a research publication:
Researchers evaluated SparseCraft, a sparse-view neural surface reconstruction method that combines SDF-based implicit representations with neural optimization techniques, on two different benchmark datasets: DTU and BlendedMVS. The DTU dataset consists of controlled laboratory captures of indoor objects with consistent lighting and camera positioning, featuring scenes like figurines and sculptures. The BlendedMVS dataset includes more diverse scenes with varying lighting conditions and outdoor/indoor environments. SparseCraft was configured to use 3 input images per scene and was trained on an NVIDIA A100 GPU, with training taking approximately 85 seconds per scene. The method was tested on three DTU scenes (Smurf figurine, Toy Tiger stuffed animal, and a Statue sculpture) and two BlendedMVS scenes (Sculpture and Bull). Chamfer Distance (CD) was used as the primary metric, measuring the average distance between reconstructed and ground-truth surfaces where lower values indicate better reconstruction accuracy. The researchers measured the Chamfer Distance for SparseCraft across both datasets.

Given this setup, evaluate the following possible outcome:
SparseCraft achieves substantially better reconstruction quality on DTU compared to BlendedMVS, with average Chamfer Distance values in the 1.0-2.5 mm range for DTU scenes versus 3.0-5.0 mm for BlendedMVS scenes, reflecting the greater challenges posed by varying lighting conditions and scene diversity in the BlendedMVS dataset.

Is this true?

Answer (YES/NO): NO